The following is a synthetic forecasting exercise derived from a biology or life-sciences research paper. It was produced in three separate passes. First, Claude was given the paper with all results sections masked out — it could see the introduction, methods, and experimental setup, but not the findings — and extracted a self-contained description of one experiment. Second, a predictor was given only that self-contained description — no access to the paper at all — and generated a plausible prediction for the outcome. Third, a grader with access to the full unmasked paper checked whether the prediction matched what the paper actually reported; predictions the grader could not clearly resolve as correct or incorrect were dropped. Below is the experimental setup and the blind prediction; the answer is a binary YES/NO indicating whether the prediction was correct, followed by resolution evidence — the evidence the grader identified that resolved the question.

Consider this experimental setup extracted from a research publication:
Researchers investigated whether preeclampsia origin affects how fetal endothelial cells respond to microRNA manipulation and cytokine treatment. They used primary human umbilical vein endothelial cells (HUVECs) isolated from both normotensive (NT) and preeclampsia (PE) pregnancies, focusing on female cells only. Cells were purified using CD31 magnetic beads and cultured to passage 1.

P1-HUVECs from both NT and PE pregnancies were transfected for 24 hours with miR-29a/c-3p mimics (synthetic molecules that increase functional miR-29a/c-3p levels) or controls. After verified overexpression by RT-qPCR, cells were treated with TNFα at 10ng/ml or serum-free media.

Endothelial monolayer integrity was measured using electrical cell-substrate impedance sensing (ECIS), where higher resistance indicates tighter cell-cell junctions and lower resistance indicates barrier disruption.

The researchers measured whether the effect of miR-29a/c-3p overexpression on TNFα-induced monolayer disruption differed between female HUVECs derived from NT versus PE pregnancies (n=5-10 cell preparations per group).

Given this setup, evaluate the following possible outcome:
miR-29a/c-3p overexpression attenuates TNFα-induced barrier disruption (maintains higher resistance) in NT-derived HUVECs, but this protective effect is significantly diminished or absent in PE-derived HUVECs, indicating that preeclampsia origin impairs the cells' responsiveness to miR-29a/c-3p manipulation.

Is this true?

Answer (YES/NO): NO